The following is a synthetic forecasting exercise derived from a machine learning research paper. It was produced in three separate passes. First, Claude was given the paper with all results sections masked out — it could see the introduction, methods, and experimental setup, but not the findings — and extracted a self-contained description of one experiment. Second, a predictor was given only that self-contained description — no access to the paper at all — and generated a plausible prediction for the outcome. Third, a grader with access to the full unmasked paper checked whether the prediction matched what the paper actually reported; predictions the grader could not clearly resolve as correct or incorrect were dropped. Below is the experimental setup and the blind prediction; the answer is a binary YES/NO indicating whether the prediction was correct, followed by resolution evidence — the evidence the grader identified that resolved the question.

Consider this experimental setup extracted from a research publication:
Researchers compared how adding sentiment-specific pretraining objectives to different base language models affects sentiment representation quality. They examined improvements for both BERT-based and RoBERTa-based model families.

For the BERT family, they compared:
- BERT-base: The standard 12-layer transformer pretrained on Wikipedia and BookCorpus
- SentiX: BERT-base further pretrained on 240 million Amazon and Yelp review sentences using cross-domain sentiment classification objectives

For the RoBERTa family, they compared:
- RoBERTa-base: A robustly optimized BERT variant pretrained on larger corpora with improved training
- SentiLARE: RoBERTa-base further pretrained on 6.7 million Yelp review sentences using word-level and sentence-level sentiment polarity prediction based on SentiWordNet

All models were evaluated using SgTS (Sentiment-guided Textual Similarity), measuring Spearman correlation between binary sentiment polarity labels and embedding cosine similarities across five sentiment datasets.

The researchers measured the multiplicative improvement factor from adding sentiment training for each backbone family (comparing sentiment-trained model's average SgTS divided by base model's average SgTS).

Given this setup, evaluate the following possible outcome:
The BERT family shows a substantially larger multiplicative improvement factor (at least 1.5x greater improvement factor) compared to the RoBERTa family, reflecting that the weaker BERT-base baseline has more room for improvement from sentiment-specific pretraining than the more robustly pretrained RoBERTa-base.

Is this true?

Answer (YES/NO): NO